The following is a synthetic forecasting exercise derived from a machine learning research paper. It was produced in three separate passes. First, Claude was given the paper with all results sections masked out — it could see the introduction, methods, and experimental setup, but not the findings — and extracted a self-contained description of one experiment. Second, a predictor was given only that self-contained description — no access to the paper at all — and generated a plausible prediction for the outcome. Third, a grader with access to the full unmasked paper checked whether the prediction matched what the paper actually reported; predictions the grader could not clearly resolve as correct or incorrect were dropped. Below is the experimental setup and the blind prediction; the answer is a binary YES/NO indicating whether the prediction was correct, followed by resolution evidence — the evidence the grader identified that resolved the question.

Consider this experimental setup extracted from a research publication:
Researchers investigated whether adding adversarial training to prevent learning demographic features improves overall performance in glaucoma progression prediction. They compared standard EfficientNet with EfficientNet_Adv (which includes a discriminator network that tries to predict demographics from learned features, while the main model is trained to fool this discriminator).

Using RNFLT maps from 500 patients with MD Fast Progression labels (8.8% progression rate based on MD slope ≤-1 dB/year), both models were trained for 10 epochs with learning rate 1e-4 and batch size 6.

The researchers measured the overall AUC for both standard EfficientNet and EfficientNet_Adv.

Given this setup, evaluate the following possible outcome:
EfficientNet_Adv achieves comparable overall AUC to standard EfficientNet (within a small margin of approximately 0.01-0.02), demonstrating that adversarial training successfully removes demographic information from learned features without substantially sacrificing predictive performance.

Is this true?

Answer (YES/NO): NO